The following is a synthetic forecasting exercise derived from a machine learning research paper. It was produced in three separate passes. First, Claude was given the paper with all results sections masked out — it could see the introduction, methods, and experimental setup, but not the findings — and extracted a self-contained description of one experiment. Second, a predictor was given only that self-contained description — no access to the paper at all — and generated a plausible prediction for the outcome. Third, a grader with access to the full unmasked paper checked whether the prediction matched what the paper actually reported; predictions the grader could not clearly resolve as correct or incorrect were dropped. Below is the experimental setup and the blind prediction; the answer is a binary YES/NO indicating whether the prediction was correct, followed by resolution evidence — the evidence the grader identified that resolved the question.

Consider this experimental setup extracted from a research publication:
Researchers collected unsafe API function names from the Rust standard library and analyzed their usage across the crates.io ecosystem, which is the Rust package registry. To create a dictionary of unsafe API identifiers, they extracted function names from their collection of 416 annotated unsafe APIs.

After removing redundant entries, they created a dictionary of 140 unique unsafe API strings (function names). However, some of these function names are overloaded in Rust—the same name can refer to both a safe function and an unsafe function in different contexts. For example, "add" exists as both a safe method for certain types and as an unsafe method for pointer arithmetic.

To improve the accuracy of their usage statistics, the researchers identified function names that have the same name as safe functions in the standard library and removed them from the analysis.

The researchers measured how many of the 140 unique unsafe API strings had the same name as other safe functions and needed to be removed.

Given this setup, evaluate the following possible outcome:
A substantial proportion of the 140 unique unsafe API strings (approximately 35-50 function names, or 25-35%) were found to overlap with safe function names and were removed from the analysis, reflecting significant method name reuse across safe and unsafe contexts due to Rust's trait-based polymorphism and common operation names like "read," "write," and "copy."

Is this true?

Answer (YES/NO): NO